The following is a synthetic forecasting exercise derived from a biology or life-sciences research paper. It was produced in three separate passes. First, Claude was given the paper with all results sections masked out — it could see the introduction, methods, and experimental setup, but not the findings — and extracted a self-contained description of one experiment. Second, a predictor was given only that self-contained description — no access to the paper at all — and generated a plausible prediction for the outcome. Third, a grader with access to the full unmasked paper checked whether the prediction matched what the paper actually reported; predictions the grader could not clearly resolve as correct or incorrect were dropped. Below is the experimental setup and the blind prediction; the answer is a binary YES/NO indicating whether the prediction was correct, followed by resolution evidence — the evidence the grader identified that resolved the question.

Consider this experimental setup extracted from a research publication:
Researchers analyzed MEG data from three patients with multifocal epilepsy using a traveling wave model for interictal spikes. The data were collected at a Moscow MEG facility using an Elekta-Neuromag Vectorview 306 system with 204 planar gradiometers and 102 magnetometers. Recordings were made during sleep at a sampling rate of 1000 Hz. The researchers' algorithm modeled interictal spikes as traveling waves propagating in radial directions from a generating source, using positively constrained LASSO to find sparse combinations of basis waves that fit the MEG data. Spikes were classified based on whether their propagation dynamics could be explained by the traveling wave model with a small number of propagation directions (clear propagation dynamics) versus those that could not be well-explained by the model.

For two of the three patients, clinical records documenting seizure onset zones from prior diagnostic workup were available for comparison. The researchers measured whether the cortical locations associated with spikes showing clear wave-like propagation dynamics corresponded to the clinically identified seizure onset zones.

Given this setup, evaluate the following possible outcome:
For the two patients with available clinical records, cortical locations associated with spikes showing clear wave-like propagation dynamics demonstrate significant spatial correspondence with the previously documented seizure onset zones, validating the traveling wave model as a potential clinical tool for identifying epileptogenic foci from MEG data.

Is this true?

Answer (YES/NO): YES